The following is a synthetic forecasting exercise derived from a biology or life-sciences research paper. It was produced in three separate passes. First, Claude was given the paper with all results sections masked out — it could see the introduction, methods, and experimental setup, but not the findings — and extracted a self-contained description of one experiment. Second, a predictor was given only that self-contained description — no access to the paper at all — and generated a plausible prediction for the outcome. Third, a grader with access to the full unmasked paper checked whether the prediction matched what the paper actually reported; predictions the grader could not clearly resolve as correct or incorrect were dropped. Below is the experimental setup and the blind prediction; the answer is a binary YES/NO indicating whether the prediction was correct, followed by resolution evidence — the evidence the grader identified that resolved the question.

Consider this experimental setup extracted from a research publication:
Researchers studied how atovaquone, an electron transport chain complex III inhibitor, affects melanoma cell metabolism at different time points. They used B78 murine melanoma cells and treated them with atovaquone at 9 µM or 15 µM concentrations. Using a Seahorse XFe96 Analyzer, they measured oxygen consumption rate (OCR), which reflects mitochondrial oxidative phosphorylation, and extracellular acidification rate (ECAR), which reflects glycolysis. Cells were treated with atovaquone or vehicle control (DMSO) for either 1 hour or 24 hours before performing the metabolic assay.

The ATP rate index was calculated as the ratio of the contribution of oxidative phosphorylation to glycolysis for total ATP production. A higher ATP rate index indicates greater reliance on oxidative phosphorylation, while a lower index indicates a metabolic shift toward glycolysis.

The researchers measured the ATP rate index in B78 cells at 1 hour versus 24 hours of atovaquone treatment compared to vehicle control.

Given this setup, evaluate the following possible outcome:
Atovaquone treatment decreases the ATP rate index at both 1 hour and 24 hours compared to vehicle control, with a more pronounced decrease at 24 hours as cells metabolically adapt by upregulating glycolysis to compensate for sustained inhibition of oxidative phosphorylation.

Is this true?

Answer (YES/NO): NO